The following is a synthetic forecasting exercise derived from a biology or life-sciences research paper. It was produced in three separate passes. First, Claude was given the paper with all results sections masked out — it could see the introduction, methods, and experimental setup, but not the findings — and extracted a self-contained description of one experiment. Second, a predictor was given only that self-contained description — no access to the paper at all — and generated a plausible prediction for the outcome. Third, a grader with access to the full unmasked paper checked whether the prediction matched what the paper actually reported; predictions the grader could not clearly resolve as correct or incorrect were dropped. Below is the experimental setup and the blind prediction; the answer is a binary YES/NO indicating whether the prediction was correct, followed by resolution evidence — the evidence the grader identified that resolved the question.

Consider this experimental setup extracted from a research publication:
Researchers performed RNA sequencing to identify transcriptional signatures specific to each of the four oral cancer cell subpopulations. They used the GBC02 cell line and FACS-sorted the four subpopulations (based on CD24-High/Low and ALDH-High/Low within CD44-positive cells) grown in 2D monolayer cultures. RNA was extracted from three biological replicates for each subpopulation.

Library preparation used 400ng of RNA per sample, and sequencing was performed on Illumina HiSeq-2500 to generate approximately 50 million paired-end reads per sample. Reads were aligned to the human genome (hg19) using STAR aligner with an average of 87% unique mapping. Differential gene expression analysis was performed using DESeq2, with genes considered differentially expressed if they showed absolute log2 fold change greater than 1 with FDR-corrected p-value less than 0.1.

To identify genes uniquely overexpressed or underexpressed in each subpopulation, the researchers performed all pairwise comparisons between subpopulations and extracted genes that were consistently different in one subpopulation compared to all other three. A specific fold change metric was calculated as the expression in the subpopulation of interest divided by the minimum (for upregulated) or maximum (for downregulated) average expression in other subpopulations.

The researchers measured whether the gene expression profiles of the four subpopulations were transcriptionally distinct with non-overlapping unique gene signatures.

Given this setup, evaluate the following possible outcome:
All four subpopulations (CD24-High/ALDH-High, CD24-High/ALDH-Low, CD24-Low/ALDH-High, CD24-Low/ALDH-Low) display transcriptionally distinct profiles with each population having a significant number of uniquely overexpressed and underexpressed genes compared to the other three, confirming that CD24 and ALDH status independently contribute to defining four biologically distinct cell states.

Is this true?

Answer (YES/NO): NO